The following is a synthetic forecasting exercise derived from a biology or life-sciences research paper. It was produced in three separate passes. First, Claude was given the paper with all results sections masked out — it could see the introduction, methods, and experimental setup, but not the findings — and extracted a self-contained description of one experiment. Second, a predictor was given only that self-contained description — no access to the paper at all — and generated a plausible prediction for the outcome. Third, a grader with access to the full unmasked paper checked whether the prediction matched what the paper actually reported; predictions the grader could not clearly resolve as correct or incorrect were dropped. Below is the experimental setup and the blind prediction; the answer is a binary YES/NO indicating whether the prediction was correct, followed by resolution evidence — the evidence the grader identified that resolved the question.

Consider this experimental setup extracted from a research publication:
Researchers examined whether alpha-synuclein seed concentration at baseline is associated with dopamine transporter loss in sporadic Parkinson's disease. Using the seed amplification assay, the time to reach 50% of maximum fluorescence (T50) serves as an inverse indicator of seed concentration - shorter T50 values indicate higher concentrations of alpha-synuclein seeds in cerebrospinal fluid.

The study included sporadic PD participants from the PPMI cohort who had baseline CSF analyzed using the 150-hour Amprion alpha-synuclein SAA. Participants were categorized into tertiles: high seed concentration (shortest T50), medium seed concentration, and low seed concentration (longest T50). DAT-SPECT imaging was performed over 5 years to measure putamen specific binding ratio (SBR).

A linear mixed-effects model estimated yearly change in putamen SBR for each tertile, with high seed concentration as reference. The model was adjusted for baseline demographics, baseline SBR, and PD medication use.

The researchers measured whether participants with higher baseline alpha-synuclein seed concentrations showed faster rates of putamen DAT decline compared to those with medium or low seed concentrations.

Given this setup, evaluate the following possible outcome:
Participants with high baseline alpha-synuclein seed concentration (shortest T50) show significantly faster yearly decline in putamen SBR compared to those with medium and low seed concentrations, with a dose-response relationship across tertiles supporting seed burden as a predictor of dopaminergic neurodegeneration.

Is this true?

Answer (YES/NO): NO